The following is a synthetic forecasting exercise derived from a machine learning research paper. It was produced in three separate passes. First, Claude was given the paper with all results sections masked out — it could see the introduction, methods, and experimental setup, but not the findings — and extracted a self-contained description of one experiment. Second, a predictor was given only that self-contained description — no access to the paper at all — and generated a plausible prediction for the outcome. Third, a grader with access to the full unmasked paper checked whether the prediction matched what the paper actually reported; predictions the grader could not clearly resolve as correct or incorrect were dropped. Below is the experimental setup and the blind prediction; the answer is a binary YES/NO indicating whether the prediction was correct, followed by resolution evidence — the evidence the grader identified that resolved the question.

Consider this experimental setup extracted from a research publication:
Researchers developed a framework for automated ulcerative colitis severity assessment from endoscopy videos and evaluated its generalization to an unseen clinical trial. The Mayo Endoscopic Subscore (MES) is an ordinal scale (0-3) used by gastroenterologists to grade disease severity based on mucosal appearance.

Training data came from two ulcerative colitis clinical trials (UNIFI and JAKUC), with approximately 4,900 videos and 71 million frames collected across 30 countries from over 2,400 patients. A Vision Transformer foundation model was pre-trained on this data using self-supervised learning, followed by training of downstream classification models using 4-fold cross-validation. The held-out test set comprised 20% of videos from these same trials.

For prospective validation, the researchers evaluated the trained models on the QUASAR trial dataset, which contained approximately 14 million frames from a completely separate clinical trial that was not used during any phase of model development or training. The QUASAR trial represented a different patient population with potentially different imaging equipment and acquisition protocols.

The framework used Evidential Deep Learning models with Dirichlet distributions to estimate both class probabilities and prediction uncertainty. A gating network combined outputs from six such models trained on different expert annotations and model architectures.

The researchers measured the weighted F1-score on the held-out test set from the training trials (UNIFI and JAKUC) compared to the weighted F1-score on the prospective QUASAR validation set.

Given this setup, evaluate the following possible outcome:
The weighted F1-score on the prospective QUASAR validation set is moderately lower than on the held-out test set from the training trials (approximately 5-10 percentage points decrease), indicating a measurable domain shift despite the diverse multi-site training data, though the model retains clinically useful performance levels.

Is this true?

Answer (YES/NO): NO